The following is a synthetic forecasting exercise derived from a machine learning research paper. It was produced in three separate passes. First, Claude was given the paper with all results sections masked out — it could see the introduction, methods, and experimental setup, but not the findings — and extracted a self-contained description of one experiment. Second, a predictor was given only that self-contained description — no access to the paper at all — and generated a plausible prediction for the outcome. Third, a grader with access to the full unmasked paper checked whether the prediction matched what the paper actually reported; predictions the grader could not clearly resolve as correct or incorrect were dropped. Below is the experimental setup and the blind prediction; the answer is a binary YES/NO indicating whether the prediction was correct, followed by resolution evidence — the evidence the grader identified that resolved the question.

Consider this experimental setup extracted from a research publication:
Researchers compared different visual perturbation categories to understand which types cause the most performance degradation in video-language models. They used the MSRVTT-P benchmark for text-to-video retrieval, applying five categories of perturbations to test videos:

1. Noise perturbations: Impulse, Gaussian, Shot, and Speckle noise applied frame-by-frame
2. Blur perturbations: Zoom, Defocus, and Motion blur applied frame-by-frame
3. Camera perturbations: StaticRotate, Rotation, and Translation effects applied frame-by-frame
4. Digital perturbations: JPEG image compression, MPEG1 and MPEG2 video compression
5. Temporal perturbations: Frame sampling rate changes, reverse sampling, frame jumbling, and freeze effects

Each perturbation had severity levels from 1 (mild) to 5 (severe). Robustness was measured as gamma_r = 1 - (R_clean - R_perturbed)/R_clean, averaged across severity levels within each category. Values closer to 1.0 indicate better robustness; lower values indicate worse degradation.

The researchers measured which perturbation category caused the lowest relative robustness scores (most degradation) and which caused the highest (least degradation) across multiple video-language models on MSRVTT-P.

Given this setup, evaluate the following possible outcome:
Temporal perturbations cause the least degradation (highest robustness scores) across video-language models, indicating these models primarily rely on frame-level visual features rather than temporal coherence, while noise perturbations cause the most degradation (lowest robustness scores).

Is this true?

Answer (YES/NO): YES